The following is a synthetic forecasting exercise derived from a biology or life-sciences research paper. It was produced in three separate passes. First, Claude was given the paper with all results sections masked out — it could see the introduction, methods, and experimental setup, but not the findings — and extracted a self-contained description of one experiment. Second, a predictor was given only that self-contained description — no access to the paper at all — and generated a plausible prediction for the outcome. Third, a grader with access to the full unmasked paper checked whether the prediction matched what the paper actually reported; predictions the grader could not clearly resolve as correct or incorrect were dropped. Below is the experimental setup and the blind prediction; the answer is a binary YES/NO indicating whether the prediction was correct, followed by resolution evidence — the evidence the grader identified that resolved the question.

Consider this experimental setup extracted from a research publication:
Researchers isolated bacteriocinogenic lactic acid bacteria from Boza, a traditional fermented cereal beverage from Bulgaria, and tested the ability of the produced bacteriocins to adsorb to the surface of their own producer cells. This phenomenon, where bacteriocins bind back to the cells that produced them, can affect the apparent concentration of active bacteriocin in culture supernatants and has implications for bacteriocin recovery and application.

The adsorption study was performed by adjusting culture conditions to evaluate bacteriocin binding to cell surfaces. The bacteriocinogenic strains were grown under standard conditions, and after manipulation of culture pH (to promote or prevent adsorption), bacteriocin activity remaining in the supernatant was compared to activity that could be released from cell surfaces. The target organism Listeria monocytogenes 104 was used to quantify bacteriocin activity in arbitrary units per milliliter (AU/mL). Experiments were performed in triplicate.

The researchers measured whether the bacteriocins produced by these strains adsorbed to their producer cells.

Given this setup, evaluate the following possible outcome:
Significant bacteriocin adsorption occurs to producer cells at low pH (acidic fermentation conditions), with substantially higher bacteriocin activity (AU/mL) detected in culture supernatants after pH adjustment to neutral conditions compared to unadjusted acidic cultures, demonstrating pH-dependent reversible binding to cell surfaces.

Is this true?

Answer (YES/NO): NO